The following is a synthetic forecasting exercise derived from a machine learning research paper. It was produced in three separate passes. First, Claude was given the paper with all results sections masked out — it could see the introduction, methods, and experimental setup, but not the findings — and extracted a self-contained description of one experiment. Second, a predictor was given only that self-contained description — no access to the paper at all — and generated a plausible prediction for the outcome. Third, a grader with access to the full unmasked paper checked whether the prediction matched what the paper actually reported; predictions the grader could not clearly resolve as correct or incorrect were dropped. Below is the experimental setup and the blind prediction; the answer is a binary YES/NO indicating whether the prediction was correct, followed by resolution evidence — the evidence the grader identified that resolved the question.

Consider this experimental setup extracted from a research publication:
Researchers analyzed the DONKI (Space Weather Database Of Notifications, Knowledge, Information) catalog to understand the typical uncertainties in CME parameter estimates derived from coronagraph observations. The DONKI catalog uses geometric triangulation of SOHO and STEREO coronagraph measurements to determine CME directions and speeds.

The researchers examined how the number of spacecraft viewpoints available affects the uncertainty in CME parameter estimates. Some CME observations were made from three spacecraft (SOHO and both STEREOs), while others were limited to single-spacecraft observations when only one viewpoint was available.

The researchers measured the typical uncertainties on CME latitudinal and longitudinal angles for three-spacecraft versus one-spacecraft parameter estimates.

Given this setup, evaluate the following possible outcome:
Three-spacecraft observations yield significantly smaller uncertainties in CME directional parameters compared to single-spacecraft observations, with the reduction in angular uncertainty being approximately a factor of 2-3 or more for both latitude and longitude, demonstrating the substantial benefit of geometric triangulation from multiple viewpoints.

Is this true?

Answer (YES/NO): YES